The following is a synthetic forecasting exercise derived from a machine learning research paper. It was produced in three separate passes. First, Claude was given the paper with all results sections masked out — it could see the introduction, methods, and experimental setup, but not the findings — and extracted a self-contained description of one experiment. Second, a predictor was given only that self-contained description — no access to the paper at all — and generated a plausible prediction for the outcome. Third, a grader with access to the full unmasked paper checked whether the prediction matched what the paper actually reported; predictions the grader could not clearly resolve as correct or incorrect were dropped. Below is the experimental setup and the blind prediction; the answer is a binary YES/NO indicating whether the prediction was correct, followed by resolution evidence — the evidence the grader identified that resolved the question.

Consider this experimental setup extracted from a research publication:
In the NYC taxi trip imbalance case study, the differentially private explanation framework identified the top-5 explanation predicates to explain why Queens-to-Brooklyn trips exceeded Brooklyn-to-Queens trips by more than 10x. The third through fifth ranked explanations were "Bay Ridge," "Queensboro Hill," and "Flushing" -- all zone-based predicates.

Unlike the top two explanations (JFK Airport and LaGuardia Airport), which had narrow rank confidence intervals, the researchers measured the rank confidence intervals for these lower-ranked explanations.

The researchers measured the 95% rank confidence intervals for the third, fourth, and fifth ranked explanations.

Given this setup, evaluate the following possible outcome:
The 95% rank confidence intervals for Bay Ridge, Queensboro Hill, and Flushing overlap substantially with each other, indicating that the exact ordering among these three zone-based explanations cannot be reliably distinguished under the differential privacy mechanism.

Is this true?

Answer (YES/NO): YES